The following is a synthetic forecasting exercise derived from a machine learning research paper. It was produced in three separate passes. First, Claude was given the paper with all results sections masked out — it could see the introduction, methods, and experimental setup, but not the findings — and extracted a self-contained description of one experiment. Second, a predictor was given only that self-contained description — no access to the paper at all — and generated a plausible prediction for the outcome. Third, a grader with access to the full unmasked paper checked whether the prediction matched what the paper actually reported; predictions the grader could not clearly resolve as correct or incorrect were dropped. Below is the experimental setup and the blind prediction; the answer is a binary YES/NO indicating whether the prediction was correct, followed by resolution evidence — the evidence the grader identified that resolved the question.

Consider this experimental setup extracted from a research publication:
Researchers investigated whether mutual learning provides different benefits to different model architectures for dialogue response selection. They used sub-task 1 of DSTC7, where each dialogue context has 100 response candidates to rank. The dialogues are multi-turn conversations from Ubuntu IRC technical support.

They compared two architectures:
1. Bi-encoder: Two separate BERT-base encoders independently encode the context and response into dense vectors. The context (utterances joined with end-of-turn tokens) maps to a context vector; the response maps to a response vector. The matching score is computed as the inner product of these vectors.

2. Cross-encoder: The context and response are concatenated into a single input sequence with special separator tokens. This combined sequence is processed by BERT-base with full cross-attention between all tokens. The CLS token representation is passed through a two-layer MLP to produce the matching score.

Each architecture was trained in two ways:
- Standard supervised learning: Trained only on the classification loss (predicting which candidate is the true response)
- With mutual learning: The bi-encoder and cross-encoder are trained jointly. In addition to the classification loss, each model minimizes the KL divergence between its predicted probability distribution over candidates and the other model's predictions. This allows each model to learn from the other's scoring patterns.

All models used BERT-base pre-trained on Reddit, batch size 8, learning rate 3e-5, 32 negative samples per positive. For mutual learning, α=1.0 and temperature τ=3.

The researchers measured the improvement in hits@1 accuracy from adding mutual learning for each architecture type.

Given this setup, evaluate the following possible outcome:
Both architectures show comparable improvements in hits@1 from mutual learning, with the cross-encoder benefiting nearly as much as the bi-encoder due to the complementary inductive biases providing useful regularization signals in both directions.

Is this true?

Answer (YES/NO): NO